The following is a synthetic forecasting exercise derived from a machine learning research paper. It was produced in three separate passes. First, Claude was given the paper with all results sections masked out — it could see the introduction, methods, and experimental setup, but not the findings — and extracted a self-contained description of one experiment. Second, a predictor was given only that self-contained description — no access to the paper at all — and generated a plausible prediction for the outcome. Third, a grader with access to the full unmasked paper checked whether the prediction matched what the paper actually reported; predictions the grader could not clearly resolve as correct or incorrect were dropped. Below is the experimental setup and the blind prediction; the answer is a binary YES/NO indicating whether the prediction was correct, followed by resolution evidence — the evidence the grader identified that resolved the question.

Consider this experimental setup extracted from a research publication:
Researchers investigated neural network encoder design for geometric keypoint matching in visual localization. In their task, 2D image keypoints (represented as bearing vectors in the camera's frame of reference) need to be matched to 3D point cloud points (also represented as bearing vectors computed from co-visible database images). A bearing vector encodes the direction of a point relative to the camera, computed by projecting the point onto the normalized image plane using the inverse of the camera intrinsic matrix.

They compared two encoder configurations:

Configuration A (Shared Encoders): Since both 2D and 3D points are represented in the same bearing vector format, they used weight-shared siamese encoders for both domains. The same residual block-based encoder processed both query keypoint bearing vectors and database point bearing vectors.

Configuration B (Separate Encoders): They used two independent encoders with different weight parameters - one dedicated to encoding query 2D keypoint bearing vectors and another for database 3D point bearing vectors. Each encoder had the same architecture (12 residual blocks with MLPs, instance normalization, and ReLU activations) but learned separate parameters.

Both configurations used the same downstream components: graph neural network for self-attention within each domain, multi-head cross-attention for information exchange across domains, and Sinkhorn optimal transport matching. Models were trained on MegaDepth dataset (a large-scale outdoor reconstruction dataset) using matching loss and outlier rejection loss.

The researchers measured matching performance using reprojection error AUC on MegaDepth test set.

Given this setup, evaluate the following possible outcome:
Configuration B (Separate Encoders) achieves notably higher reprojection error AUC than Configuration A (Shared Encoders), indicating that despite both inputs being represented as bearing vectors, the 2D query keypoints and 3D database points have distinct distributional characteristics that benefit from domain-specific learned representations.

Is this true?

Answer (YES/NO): NO